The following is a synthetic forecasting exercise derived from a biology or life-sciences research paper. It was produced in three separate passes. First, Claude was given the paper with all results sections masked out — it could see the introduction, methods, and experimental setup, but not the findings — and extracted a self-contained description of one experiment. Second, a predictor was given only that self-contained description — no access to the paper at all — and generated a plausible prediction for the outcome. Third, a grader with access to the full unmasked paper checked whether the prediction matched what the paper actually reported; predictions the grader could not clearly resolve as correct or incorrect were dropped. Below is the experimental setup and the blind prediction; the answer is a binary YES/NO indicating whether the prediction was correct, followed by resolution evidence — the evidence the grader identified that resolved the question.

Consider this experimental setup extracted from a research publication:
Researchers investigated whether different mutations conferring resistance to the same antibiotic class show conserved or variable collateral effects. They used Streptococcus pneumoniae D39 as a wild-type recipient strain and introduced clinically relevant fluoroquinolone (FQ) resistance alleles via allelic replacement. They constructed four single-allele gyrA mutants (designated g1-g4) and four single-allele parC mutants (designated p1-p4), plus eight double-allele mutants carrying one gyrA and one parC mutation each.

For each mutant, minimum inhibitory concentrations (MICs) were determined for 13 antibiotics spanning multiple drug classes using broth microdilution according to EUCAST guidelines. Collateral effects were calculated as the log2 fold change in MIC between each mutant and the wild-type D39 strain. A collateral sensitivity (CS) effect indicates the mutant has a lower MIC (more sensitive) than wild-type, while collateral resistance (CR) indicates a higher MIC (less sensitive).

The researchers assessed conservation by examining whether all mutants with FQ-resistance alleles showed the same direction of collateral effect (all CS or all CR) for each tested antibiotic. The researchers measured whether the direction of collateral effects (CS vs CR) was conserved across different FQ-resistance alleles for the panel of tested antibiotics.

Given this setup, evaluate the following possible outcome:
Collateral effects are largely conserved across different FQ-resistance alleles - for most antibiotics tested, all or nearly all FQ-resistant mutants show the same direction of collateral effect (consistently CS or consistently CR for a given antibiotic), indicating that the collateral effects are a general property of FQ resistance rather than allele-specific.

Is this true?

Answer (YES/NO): NO